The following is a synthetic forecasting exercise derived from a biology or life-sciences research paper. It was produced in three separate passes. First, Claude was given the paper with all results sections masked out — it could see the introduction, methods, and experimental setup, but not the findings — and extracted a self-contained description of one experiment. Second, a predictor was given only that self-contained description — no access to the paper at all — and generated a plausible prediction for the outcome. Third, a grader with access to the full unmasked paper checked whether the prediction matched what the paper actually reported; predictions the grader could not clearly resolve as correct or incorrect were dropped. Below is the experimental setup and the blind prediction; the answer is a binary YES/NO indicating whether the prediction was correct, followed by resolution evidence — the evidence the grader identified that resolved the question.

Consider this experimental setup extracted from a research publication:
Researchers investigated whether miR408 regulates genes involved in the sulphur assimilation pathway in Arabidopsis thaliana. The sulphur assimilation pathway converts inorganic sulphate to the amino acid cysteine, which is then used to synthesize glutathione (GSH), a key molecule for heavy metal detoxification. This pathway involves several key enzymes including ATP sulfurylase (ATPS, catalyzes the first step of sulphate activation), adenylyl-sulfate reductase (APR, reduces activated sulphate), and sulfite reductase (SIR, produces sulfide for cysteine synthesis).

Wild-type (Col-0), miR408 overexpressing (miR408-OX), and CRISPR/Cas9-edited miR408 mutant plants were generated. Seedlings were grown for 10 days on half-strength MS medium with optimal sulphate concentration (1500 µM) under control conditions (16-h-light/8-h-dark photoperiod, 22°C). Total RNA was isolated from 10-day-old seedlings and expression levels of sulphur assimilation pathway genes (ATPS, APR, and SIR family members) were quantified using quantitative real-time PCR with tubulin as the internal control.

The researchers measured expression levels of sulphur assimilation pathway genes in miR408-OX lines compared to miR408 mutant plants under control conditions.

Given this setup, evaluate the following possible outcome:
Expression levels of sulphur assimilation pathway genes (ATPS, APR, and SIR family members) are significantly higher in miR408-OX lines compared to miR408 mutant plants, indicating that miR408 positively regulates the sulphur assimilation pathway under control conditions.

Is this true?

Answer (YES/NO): NO